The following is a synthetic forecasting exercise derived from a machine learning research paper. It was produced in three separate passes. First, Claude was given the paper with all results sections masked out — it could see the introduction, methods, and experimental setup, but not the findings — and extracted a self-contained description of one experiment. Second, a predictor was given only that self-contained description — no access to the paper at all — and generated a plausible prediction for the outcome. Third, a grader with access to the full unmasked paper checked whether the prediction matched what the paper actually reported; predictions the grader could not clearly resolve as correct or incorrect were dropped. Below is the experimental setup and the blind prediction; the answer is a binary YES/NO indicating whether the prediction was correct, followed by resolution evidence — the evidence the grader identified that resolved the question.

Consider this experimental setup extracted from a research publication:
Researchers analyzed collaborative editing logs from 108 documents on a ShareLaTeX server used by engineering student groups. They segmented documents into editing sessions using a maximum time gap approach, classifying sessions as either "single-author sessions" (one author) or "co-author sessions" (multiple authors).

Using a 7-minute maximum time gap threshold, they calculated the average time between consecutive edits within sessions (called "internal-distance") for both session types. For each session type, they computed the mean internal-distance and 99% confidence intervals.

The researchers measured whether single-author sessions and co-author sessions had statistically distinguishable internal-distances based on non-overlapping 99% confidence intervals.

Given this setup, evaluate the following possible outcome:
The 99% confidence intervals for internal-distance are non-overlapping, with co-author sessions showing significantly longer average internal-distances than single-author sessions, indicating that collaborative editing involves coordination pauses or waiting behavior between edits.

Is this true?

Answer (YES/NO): NO